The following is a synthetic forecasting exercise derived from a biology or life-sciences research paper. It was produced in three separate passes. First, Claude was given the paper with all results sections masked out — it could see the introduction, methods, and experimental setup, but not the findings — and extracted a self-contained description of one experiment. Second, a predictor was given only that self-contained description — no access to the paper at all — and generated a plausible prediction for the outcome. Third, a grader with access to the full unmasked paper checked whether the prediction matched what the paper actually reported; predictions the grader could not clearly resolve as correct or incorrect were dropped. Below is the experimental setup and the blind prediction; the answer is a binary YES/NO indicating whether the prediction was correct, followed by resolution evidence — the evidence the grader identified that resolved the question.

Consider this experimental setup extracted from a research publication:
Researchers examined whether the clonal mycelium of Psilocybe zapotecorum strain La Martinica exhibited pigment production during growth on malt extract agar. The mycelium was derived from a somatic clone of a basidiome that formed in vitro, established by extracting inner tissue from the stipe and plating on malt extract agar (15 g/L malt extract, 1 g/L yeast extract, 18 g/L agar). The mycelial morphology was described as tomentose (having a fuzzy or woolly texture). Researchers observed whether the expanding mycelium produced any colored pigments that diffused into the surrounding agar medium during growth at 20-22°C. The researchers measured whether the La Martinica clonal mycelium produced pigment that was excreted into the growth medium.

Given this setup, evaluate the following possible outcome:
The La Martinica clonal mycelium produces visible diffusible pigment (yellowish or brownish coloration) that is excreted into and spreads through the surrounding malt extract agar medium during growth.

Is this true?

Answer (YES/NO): NO